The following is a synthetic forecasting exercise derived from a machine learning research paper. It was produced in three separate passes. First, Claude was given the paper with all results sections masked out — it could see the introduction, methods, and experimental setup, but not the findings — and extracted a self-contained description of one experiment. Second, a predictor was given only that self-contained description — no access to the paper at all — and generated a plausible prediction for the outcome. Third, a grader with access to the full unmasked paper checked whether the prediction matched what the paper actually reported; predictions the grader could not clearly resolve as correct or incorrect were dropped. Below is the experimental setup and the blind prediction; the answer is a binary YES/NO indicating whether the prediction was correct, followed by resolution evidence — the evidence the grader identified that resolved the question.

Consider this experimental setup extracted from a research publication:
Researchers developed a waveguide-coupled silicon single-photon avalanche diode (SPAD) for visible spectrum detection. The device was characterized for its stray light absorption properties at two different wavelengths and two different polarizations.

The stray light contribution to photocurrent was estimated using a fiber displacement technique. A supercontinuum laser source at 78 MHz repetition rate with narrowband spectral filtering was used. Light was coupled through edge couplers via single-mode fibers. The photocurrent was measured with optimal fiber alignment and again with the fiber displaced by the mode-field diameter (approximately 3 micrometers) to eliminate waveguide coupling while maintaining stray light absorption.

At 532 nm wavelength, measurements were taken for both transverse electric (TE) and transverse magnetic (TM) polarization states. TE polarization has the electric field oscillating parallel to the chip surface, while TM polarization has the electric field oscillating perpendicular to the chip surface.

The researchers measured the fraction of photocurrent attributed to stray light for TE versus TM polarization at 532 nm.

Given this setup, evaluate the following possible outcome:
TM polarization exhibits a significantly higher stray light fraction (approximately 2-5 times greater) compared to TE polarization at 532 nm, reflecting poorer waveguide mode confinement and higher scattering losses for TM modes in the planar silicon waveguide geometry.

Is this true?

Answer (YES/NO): NO